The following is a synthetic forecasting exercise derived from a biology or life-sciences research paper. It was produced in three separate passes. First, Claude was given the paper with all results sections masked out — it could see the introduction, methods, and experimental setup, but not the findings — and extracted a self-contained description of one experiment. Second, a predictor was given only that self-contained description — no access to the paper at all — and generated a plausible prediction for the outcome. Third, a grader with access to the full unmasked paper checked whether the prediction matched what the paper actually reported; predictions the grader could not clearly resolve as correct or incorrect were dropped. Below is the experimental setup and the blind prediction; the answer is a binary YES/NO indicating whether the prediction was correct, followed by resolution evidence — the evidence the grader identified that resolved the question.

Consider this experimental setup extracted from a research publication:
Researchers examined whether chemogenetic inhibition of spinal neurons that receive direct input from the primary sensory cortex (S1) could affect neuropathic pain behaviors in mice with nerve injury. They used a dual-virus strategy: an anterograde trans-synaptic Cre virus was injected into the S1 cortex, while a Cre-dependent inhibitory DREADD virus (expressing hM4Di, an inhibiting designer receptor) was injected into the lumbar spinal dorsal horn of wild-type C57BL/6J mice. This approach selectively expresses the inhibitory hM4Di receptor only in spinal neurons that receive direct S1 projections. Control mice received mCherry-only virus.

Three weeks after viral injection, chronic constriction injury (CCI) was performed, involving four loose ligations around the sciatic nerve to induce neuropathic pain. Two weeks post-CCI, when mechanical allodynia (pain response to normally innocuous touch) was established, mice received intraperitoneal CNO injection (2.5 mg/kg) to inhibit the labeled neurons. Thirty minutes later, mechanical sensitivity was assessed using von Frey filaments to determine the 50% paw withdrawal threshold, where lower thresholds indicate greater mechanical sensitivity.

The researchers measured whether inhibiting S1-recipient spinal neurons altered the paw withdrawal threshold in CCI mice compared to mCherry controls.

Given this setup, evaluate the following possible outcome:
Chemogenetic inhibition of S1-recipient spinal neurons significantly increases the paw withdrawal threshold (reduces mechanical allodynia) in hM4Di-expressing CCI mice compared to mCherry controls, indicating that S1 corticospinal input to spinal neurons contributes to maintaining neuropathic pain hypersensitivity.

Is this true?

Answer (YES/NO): YES